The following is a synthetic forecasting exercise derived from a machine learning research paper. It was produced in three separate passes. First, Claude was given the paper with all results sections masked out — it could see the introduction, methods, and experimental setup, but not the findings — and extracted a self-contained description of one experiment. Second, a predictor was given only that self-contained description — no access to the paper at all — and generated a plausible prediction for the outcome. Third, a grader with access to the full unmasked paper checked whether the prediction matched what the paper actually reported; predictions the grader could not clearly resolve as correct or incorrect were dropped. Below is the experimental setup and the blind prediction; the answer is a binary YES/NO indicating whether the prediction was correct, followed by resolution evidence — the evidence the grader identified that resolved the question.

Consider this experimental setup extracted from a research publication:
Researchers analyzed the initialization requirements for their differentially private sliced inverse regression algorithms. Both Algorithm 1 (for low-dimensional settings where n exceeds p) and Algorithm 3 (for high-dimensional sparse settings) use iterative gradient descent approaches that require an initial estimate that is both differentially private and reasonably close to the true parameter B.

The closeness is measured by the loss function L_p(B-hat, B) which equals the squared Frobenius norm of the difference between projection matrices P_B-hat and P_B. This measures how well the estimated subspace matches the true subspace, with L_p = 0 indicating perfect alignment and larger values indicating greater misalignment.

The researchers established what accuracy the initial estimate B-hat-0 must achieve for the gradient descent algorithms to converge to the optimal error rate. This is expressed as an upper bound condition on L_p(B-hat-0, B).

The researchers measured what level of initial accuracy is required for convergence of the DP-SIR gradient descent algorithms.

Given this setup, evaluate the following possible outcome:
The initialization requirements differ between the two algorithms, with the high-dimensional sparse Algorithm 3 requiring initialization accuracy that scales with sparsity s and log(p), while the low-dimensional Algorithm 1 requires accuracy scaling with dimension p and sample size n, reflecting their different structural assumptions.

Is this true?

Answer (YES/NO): NO